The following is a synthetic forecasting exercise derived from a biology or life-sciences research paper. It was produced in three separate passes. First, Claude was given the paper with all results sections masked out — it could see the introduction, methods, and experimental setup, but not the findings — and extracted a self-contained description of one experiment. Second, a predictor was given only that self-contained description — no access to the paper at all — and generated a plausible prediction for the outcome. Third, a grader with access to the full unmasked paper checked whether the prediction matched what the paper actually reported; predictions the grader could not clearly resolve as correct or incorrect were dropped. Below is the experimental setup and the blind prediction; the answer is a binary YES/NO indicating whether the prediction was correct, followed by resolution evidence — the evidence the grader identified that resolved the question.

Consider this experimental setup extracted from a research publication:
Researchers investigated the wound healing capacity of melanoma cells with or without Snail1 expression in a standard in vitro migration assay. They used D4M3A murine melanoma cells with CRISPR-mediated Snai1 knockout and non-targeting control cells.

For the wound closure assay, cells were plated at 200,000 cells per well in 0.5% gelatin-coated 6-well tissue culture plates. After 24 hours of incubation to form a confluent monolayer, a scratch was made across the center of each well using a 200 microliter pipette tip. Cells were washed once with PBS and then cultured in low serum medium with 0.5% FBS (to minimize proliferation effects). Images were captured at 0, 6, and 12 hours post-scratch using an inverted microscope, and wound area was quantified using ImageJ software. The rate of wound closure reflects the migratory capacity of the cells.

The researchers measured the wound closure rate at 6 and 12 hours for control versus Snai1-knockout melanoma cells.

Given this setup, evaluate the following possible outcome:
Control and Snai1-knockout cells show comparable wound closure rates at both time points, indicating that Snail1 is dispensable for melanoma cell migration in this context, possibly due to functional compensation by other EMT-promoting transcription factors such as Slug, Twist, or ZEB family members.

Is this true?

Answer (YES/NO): NO